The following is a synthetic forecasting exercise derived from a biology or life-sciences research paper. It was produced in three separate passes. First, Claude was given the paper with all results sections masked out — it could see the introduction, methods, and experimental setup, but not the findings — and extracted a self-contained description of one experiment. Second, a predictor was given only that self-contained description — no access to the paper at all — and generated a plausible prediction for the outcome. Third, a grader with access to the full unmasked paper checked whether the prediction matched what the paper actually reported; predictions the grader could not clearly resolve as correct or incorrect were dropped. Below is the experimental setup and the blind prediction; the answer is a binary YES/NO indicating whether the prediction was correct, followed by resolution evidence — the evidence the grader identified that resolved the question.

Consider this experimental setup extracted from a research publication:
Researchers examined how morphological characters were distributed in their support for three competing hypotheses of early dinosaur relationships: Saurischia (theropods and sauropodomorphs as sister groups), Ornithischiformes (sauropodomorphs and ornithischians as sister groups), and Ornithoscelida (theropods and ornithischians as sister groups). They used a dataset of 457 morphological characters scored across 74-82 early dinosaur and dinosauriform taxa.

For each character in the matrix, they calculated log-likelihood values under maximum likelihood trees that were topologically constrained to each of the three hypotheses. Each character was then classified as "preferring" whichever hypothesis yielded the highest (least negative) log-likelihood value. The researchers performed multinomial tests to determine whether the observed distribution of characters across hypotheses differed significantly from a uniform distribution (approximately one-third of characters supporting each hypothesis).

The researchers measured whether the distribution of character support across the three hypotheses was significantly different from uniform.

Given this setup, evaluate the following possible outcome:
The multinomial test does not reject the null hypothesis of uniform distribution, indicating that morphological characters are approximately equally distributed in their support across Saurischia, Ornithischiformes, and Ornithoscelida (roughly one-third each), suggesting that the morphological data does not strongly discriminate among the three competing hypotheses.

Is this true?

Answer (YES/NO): YES